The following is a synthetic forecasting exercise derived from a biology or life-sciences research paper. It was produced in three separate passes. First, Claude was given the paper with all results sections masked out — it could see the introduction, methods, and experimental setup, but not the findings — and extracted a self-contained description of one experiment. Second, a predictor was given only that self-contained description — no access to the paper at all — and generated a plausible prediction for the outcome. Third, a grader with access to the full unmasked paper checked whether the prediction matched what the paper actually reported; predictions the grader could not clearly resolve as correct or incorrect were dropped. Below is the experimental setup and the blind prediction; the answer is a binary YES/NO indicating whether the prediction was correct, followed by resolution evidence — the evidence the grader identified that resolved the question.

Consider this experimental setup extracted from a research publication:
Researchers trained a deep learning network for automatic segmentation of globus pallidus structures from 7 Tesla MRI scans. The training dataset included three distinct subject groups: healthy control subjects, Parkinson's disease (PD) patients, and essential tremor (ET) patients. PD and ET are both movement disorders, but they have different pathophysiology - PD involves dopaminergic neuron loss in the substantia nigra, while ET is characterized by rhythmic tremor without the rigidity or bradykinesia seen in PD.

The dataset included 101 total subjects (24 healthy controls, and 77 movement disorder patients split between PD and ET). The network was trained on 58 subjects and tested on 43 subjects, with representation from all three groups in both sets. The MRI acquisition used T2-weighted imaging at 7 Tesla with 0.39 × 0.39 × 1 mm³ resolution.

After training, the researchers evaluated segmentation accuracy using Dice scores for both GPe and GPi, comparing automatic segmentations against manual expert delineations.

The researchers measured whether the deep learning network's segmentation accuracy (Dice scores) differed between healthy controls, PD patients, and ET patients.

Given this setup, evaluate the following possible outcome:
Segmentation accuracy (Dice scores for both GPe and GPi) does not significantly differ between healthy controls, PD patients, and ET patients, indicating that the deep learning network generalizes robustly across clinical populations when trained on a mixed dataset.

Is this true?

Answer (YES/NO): YES